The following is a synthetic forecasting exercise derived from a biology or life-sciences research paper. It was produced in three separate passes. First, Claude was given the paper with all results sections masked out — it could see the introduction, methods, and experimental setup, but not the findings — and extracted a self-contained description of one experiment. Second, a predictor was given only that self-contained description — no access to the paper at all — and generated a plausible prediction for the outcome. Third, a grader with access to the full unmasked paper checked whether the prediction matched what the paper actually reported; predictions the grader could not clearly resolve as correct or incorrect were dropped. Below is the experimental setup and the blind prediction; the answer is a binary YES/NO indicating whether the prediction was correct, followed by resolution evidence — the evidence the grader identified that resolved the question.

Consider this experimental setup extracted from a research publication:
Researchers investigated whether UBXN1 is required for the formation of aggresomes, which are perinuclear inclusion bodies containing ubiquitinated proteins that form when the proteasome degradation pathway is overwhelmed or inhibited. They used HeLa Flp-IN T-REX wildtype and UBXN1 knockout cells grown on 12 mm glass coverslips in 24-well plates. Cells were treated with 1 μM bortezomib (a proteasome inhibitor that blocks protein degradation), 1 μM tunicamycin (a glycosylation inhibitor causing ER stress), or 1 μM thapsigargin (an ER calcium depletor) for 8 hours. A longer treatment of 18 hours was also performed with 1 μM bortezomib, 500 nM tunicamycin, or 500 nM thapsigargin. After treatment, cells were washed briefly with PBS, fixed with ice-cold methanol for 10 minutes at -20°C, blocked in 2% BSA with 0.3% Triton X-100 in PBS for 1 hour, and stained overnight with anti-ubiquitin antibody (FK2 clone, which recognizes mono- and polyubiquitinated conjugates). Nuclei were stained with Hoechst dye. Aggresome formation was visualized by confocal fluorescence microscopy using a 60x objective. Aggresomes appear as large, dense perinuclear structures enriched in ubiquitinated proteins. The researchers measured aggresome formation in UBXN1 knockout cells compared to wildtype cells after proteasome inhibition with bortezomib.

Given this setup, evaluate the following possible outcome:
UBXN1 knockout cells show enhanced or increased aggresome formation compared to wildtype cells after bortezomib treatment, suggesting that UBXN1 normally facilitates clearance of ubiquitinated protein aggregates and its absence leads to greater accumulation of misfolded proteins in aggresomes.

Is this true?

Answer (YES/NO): NO